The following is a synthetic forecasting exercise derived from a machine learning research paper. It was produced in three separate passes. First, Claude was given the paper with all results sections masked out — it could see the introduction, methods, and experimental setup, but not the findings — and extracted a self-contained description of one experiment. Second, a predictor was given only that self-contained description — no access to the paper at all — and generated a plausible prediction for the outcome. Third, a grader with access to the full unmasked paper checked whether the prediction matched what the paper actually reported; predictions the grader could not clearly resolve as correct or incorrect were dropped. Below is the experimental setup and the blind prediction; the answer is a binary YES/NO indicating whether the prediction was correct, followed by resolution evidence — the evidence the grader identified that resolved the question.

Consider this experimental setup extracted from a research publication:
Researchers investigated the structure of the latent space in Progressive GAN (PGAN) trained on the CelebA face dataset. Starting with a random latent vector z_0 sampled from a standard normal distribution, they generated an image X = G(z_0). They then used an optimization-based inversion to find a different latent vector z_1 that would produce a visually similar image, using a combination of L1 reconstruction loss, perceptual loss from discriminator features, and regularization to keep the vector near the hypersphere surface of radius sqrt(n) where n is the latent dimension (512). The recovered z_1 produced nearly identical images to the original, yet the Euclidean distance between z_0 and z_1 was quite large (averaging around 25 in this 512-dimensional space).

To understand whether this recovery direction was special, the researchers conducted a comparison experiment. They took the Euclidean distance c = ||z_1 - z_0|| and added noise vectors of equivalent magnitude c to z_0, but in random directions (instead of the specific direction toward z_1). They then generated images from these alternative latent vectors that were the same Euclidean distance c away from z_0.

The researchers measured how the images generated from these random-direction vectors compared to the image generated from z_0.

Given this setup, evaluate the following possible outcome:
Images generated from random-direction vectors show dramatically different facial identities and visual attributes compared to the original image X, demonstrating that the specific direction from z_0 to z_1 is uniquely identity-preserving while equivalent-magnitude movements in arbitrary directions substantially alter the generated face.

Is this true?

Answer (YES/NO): YES